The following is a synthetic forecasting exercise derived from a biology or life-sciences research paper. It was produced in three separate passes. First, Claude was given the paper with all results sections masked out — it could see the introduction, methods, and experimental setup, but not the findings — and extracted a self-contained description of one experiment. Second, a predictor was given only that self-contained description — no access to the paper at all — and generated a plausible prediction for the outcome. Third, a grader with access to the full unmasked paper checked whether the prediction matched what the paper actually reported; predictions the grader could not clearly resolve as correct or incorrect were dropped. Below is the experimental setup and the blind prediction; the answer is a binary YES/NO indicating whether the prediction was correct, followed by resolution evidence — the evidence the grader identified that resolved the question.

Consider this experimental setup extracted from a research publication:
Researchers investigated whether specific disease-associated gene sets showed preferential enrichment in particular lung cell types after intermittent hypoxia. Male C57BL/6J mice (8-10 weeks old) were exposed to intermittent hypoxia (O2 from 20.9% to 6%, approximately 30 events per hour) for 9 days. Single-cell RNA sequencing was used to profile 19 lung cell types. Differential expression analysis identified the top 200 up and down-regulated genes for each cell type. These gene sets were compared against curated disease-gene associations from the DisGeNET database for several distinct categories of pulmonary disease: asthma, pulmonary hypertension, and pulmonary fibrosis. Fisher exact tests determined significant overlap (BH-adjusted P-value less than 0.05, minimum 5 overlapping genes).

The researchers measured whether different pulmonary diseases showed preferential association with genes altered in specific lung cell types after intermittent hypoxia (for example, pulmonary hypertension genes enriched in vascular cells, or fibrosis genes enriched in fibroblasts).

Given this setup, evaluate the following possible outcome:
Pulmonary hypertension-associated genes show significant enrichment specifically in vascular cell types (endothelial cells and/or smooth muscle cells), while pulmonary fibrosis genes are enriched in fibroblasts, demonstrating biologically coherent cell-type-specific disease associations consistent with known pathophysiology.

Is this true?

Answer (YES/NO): NO